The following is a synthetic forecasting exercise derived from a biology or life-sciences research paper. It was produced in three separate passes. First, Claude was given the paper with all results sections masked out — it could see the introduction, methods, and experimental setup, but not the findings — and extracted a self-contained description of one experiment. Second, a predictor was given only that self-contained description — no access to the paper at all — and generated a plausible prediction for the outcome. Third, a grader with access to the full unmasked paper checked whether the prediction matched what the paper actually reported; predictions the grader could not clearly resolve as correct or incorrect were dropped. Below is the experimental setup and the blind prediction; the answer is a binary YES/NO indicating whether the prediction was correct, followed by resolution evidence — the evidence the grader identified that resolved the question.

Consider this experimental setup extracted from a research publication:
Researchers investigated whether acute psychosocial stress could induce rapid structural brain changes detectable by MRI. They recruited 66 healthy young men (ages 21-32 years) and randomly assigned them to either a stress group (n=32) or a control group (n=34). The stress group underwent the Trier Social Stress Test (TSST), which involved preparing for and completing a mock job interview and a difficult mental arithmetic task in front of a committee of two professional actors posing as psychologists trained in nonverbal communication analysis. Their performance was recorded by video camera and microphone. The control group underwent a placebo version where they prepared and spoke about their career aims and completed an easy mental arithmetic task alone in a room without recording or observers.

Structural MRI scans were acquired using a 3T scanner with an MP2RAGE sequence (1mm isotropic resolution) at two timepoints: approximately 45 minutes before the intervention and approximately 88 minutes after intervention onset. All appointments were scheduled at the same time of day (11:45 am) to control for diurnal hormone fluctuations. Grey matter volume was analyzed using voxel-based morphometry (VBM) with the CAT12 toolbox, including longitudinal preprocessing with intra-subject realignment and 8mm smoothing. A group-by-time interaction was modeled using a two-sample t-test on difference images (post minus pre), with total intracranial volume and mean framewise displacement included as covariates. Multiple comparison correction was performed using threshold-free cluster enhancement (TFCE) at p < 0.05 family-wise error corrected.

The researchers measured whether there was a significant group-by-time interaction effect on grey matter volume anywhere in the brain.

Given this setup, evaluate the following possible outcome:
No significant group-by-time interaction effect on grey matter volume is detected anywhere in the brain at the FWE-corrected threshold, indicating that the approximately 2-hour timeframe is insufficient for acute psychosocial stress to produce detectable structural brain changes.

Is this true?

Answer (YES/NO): NO